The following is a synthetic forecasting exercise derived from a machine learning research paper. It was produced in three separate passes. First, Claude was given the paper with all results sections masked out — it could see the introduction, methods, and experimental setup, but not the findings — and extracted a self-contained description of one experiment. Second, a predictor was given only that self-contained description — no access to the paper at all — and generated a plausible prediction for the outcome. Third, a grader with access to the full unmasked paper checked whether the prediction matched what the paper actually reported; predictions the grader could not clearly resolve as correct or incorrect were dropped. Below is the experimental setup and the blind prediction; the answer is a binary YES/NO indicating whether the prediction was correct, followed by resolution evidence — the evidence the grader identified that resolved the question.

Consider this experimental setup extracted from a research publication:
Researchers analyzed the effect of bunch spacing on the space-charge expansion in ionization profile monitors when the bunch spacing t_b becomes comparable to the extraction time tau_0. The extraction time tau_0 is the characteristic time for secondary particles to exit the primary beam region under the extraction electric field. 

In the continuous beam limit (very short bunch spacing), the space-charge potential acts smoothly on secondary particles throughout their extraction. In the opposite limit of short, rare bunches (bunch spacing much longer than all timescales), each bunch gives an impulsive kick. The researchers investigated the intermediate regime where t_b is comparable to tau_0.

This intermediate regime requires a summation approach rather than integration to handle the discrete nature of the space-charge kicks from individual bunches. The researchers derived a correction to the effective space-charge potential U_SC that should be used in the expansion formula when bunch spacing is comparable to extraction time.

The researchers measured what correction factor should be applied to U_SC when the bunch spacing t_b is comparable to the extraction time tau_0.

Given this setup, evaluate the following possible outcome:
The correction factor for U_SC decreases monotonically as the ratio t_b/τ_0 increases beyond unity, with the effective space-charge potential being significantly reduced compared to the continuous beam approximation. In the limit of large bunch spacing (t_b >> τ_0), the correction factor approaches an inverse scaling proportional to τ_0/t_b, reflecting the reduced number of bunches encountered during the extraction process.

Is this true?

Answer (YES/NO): NO